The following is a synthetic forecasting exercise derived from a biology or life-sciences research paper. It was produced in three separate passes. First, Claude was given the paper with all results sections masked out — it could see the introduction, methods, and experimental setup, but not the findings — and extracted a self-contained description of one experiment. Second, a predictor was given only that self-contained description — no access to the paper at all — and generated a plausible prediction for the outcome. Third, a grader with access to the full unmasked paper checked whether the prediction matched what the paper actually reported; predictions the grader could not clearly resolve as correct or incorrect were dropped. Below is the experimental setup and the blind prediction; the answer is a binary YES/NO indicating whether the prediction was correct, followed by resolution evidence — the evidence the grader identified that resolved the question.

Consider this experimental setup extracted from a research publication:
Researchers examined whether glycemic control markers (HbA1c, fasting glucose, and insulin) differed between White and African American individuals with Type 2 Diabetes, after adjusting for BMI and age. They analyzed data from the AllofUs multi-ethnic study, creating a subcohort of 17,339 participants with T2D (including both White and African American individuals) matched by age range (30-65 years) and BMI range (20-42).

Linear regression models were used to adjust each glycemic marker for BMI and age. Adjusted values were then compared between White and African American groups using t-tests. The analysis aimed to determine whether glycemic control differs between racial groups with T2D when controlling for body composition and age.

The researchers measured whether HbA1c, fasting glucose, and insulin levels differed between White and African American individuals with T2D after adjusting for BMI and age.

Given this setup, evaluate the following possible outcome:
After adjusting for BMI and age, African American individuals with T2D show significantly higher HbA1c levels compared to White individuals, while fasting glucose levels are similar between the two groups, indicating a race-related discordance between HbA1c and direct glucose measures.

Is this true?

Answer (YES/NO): YES